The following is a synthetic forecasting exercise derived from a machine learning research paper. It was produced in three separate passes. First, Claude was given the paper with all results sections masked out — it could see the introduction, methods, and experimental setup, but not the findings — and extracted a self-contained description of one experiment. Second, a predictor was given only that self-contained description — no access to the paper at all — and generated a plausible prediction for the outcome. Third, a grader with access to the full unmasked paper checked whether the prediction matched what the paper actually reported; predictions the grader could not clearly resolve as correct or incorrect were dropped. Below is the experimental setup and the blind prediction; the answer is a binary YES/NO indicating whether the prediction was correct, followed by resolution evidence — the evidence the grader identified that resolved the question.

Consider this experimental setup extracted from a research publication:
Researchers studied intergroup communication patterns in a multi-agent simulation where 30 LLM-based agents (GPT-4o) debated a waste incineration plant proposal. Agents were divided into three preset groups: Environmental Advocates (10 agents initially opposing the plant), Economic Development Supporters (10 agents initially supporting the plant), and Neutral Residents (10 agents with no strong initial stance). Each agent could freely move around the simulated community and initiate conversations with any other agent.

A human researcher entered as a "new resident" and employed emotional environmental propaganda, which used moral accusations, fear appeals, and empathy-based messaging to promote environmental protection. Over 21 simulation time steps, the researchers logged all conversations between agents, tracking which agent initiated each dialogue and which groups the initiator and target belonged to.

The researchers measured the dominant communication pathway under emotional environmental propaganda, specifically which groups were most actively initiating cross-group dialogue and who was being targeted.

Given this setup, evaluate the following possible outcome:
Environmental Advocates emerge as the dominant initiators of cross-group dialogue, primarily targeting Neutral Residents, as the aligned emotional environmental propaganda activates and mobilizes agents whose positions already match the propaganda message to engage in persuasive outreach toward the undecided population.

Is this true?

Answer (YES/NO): NO